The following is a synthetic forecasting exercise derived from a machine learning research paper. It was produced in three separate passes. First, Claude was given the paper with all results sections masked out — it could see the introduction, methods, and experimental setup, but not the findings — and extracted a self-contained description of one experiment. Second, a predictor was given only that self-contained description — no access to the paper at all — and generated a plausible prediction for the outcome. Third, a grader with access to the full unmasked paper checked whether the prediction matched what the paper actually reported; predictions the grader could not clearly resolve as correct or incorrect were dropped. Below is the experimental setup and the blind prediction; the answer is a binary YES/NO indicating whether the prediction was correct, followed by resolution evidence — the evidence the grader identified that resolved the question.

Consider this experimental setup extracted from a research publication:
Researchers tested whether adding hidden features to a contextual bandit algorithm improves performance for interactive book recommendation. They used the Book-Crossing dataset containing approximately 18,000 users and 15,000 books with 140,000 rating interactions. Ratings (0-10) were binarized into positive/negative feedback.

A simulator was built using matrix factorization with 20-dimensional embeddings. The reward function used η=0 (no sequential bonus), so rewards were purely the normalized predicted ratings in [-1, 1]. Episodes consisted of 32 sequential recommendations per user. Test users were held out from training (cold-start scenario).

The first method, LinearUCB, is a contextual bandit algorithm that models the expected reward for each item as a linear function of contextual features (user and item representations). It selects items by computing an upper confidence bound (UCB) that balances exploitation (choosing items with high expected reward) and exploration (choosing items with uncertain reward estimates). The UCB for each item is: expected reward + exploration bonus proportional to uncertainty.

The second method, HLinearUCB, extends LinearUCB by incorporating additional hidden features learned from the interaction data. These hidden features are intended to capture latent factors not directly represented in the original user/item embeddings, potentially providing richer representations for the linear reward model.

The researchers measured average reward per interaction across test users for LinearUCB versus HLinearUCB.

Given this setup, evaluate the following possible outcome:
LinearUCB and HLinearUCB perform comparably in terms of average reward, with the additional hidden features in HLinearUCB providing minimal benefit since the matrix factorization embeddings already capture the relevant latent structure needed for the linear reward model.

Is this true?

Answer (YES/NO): NO